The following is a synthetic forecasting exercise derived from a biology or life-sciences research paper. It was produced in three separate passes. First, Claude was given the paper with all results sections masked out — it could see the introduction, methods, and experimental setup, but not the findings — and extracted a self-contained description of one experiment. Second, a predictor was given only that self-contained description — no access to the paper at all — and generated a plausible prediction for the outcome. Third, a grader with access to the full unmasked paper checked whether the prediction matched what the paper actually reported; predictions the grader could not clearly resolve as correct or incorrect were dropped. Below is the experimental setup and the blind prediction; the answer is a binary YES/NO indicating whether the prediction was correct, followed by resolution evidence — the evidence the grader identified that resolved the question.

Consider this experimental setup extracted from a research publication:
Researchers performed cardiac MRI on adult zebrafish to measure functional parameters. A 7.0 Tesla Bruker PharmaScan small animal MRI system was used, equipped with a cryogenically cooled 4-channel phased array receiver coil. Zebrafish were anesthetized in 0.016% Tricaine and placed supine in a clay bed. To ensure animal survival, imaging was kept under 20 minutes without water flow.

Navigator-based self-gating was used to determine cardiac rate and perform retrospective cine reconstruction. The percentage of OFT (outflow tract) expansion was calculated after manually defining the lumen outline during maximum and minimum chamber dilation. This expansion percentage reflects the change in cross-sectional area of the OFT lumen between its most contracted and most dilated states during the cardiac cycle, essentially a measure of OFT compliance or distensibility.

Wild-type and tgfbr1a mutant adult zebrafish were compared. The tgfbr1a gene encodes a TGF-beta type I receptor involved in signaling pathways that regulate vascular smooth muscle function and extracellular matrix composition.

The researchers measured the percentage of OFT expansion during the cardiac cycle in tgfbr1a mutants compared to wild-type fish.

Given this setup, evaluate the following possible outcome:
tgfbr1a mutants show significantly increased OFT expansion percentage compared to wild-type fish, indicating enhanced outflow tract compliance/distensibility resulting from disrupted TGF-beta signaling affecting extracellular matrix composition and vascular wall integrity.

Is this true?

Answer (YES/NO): YES